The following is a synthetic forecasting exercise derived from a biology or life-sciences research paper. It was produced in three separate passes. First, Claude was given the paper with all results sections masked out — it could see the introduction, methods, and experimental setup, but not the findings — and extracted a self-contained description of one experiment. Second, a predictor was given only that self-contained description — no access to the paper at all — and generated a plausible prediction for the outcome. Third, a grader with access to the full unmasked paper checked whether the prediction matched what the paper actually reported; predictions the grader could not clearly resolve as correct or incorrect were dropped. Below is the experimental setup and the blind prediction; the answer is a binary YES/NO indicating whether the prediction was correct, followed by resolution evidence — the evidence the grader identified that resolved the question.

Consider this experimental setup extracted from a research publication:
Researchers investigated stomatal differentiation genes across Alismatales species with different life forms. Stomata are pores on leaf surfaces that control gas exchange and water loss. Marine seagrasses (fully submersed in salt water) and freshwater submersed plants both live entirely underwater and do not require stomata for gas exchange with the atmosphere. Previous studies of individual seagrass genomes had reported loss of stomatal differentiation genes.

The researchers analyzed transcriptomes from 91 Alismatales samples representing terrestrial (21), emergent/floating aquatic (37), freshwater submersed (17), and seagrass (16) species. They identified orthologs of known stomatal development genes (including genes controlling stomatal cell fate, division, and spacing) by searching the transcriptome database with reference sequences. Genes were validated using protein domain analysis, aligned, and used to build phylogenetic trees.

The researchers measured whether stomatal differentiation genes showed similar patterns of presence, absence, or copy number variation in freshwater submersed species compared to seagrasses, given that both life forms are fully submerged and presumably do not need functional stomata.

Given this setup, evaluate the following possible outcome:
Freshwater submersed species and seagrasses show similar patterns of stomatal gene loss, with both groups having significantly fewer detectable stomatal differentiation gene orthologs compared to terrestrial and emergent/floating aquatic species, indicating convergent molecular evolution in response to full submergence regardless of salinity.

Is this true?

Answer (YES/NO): YES